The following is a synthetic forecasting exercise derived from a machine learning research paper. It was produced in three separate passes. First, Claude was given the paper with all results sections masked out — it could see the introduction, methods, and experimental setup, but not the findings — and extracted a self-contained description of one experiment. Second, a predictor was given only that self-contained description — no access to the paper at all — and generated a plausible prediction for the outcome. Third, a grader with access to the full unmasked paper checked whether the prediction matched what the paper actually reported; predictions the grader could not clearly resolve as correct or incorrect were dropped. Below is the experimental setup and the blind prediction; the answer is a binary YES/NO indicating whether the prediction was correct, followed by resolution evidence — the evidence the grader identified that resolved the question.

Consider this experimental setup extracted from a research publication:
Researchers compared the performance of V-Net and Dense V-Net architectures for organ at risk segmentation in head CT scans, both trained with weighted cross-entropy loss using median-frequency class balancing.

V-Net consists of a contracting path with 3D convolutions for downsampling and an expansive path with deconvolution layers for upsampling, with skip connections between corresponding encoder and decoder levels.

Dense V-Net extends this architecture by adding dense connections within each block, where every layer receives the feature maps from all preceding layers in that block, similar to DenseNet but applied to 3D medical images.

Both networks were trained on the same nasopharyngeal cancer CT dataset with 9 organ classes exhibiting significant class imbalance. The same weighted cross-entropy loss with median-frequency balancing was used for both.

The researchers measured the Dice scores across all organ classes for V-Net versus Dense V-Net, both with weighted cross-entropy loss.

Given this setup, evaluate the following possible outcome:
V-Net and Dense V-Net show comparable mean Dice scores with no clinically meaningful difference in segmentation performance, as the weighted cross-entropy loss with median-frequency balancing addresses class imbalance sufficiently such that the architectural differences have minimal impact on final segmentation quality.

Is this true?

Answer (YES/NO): NO